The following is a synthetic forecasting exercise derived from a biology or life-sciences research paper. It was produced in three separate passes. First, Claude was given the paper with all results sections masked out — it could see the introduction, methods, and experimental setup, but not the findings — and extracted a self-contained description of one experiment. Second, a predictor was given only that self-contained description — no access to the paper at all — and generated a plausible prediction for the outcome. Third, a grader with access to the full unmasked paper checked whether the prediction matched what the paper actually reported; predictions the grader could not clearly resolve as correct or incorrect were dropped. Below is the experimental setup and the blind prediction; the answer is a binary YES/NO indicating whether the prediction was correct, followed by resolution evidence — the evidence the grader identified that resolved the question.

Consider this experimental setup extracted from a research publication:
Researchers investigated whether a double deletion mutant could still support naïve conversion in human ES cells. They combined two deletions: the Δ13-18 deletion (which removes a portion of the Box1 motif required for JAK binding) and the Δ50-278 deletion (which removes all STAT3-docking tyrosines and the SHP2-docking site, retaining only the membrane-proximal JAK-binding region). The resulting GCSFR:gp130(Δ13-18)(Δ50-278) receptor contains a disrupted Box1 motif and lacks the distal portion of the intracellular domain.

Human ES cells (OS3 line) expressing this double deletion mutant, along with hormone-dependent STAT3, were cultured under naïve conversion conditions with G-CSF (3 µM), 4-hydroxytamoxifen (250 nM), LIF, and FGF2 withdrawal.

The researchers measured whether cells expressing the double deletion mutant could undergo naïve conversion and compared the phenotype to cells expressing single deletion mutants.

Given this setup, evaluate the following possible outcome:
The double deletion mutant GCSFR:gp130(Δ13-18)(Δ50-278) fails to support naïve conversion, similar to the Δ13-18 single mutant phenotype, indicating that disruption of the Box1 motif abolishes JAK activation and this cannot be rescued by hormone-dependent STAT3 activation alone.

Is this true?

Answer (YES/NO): YES